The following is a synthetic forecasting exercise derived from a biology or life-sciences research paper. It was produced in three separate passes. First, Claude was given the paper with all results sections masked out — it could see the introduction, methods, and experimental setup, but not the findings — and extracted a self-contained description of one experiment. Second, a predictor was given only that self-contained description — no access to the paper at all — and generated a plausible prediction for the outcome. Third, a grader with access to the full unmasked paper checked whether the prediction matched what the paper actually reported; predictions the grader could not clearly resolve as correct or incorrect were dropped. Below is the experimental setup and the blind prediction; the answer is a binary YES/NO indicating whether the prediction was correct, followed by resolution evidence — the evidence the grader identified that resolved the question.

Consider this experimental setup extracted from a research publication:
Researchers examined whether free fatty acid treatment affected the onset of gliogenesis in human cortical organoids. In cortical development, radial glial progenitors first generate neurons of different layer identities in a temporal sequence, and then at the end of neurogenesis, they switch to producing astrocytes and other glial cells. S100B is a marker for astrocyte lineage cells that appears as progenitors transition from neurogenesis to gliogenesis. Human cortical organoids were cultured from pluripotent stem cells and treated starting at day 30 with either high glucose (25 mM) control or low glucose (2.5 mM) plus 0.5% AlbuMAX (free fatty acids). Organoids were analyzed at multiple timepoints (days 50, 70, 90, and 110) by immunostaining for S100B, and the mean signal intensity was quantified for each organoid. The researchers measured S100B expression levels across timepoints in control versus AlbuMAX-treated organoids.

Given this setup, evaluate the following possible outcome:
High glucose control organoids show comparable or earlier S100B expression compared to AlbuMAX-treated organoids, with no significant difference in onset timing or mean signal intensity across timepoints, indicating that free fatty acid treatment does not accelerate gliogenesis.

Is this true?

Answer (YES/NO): NO